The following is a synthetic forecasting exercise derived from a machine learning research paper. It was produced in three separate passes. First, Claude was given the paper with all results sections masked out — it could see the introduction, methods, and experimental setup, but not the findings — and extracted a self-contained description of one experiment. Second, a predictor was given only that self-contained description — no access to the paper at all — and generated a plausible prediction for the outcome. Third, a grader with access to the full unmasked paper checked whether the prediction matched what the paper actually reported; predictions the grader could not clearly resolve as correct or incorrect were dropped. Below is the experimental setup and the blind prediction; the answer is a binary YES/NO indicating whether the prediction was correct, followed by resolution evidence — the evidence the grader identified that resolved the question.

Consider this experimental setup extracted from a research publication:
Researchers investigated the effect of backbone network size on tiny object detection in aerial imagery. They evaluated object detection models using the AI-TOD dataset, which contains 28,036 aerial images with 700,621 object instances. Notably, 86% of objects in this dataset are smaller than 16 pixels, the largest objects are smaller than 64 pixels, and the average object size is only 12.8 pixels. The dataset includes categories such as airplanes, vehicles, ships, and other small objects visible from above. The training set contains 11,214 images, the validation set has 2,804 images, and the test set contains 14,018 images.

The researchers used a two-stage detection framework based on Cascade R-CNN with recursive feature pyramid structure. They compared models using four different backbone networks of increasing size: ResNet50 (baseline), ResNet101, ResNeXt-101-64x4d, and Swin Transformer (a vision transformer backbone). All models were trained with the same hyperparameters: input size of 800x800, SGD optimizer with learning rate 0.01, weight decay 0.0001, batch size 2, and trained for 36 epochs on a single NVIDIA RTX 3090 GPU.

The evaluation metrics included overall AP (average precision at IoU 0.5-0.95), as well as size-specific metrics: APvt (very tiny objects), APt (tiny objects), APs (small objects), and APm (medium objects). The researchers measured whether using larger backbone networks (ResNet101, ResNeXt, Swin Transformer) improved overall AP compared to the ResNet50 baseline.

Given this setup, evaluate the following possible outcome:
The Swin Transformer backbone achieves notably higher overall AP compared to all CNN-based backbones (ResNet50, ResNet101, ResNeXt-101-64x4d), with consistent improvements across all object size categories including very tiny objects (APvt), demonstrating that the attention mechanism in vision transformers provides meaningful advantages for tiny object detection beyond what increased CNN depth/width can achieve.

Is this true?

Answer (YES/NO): NO